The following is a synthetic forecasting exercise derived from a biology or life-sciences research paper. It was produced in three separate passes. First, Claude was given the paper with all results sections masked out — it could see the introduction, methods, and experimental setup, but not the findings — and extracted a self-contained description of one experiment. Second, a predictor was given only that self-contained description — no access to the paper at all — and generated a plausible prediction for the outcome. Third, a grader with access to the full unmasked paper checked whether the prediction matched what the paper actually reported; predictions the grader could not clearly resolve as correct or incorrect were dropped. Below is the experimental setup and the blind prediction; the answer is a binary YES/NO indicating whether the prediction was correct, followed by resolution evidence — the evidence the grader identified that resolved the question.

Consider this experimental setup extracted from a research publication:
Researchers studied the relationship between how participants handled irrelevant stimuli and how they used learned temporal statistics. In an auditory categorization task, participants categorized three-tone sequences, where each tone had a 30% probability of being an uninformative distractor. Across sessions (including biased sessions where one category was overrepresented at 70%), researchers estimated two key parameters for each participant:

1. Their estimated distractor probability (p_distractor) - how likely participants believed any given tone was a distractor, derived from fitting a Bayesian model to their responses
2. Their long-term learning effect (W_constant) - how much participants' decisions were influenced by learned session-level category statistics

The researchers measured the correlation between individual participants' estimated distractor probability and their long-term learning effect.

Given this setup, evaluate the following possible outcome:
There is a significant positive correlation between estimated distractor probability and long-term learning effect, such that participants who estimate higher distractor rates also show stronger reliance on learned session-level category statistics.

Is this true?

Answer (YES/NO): NO